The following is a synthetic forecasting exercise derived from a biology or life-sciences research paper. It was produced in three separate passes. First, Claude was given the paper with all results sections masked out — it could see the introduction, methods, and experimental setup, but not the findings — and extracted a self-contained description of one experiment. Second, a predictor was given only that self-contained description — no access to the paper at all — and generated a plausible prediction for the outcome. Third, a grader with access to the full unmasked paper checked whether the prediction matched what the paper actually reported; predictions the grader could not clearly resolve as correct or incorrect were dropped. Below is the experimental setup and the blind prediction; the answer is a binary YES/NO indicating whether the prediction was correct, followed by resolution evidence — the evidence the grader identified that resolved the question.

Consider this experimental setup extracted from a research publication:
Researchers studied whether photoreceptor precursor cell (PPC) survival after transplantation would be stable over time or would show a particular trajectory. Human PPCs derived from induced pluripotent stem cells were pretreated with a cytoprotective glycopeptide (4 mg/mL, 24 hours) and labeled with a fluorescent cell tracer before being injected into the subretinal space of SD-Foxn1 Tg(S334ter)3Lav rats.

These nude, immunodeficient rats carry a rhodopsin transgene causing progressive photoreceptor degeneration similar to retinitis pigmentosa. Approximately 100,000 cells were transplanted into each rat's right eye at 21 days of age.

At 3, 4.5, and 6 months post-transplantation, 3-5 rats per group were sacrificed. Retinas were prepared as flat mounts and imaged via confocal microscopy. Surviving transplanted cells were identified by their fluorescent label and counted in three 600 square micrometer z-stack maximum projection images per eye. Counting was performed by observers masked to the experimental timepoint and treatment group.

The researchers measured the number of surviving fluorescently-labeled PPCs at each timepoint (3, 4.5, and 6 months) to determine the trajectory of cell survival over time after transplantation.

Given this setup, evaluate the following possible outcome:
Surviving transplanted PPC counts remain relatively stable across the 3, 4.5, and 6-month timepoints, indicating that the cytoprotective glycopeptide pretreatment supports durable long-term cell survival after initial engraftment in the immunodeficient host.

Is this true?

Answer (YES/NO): NO